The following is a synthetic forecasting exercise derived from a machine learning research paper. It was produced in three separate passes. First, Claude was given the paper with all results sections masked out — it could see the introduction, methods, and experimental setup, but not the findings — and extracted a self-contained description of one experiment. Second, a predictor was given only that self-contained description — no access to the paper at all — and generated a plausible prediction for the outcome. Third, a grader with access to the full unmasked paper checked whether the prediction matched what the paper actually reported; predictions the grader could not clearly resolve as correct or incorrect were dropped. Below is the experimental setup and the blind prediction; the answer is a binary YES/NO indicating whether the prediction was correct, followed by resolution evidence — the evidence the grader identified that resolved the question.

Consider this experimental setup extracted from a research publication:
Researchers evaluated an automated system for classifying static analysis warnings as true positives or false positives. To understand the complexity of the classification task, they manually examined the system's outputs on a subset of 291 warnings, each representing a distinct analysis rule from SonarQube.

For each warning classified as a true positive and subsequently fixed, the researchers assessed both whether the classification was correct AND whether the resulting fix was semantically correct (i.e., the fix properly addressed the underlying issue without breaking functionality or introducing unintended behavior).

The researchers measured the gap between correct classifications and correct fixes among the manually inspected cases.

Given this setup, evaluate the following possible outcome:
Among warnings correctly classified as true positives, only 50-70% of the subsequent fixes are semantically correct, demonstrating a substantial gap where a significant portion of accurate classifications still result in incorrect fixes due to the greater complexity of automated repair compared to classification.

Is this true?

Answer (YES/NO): NO